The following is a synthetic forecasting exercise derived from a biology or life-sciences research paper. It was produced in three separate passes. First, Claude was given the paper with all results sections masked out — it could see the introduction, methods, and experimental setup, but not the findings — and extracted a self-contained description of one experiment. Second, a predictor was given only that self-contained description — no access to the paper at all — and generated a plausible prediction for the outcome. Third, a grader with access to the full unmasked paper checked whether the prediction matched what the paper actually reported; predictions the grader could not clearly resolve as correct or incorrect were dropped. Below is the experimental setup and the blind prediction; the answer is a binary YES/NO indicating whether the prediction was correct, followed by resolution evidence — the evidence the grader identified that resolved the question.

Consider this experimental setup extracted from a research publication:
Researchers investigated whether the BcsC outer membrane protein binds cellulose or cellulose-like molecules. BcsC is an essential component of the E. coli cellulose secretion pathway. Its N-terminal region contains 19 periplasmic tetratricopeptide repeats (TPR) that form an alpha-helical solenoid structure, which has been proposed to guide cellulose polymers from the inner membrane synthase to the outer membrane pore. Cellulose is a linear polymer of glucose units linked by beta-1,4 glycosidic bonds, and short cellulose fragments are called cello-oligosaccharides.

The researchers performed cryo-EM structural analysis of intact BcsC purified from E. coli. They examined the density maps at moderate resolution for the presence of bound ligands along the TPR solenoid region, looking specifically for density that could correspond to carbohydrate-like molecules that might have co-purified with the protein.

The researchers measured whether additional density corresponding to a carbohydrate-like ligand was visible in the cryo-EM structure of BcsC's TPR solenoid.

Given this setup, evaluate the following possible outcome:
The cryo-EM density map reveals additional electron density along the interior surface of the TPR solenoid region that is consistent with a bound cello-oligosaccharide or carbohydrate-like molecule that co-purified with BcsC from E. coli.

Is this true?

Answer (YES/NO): NO